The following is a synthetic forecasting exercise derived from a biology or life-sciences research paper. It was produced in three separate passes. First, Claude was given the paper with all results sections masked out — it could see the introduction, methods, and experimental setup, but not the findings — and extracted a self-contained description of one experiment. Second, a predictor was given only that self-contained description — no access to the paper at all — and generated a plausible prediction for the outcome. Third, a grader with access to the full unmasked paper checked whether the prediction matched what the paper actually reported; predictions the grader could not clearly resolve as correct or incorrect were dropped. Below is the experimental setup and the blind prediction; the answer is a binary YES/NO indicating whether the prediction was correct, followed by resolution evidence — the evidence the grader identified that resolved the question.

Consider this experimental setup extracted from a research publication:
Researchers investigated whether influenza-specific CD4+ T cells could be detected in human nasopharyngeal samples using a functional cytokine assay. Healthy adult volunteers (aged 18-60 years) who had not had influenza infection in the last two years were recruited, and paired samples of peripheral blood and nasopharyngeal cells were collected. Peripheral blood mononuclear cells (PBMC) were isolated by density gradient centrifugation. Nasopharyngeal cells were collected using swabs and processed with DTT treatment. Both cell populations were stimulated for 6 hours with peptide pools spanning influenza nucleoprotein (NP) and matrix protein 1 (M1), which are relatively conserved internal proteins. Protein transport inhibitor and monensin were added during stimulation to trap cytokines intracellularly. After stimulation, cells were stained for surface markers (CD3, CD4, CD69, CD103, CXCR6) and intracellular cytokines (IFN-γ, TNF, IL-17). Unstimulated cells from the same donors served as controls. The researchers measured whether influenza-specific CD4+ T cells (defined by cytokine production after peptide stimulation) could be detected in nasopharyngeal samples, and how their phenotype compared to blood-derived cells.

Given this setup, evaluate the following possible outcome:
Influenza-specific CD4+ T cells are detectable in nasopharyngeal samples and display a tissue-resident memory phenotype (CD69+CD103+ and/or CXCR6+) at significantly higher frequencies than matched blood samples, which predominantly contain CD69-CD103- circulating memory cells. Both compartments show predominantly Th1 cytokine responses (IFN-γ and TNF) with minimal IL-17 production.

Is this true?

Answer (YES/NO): NO